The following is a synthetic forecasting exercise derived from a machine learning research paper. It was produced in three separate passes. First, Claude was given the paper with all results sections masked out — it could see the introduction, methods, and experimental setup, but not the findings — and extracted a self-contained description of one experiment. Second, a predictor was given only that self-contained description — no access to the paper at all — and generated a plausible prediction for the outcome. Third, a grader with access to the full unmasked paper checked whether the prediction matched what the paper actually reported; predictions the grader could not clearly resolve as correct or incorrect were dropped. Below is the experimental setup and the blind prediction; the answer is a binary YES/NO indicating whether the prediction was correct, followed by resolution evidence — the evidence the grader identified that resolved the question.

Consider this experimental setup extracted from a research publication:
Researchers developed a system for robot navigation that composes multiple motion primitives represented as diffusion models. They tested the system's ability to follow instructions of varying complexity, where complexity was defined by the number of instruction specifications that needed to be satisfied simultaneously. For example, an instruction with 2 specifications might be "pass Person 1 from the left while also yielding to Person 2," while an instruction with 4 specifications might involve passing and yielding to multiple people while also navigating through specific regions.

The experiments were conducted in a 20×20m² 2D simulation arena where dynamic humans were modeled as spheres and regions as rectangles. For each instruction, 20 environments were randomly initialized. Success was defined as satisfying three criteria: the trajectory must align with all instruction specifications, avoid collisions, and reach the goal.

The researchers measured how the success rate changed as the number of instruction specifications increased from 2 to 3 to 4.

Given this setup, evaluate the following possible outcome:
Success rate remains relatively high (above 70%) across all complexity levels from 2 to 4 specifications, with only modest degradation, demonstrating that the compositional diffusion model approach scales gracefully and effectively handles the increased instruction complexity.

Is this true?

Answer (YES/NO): NO